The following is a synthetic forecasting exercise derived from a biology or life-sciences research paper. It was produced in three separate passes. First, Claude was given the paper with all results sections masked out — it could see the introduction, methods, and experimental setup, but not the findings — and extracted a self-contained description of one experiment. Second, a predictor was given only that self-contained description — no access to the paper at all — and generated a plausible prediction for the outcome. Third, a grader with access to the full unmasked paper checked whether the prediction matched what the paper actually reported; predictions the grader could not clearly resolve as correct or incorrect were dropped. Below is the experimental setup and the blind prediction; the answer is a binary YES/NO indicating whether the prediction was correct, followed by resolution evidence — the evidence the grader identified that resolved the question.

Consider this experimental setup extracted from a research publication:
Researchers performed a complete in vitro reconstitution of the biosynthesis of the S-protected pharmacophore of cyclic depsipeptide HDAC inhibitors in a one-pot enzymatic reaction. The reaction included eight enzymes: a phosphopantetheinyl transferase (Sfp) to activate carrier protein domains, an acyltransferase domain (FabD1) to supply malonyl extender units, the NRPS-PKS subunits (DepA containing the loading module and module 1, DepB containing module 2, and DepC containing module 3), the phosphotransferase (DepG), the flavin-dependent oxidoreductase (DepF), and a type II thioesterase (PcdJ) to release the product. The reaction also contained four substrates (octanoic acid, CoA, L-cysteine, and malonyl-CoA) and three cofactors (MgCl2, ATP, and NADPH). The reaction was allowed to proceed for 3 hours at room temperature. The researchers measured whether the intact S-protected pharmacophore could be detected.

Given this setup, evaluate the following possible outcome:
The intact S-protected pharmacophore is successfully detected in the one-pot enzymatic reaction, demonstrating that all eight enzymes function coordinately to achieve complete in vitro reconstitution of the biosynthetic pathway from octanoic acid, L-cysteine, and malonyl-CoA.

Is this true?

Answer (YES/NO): YES